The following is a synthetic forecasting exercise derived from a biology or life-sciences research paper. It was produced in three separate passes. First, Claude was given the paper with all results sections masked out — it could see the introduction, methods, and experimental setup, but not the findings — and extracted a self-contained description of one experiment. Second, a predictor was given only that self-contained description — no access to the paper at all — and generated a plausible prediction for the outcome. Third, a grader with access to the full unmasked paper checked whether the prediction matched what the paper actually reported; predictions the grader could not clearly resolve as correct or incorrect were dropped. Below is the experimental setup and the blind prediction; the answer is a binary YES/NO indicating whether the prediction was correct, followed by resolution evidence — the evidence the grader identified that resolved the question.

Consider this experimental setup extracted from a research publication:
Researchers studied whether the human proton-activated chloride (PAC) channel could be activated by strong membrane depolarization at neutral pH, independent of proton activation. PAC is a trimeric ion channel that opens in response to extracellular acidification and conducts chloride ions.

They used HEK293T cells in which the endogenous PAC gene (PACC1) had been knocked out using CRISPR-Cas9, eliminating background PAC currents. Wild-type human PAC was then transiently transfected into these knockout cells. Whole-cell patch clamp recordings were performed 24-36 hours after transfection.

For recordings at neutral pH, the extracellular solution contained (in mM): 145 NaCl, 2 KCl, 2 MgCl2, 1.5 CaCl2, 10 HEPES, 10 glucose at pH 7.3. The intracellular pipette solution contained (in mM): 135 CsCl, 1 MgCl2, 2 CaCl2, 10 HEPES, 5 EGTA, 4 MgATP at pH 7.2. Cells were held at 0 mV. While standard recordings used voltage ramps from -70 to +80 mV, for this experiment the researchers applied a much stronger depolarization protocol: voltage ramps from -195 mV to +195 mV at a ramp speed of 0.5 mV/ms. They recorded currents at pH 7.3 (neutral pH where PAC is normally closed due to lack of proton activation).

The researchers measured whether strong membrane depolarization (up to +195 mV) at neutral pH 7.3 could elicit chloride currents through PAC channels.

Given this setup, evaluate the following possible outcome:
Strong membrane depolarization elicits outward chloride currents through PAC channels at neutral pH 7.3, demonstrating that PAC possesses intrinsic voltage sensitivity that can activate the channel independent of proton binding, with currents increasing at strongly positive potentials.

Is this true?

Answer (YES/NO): YES